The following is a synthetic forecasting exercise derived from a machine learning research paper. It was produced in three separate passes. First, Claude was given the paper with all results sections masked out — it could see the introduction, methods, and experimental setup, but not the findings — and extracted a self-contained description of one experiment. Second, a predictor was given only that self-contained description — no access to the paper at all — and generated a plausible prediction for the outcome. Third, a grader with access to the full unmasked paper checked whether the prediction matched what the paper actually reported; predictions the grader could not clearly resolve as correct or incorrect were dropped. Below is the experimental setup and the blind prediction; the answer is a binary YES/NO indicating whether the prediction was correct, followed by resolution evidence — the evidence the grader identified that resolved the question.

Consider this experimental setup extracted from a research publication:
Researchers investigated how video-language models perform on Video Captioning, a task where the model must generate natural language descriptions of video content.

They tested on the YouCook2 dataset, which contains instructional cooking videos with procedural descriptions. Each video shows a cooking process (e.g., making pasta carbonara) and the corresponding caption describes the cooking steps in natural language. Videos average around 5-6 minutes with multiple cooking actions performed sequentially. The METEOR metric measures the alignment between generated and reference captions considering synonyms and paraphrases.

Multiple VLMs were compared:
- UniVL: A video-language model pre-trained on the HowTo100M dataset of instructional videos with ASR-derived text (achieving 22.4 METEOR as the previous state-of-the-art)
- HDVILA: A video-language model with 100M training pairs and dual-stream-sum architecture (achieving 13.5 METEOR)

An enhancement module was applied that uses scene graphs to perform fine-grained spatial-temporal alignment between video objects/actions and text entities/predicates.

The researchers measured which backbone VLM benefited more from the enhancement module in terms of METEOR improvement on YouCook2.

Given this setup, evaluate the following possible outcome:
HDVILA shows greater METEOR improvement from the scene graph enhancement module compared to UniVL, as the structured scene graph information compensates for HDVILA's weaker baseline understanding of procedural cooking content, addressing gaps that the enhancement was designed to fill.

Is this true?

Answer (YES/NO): YES